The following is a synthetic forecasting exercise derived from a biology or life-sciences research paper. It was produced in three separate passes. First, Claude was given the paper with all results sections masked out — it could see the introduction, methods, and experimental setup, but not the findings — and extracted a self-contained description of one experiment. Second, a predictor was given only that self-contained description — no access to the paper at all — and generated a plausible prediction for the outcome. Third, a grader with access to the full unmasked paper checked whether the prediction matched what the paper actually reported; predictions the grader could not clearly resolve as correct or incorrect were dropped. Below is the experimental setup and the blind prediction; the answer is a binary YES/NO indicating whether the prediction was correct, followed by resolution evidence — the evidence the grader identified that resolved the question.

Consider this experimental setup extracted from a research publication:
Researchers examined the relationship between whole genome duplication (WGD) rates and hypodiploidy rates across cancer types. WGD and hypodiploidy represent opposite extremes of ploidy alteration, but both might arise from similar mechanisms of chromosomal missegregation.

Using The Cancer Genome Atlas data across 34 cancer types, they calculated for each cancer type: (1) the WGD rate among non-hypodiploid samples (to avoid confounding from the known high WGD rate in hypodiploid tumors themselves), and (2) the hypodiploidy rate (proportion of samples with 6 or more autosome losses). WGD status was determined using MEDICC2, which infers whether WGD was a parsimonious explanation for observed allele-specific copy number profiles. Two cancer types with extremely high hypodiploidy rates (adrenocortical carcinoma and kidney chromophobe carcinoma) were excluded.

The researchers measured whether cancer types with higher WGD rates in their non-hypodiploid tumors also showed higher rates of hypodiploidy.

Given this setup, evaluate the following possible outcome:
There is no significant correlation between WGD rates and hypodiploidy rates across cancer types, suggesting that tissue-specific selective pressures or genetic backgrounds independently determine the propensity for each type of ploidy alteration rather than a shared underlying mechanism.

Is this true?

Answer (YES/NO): NO